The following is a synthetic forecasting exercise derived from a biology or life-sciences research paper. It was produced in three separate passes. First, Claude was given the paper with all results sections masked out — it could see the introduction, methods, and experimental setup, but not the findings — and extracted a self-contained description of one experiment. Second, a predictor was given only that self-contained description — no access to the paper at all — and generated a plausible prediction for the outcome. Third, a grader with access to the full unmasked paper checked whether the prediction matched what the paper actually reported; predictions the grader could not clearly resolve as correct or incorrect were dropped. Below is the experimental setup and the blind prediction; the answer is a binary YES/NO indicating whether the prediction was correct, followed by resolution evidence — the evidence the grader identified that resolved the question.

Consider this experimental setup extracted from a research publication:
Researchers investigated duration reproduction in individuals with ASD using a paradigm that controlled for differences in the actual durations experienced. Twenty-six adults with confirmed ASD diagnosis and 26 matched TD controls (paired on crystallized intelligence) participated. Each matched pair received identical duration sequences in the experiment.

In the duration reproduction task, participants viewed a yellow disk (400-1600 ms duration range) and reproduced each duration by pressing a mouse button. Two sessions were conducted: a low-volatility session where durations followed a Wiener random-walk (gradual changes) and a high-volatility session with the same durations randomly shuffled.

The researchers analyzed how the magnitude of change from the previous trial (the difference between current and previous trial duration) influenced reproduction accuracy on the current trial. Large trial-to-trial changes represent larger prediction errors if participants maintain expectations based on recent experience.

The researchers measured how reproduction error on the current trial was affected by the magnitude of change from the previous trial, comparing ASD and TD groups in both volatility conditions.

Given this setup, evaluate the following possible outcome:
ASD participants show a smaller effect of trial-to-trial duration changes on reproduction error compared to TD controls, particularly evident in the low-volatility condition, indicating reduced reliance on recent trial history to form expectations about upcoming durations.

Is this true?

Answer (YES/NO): NO